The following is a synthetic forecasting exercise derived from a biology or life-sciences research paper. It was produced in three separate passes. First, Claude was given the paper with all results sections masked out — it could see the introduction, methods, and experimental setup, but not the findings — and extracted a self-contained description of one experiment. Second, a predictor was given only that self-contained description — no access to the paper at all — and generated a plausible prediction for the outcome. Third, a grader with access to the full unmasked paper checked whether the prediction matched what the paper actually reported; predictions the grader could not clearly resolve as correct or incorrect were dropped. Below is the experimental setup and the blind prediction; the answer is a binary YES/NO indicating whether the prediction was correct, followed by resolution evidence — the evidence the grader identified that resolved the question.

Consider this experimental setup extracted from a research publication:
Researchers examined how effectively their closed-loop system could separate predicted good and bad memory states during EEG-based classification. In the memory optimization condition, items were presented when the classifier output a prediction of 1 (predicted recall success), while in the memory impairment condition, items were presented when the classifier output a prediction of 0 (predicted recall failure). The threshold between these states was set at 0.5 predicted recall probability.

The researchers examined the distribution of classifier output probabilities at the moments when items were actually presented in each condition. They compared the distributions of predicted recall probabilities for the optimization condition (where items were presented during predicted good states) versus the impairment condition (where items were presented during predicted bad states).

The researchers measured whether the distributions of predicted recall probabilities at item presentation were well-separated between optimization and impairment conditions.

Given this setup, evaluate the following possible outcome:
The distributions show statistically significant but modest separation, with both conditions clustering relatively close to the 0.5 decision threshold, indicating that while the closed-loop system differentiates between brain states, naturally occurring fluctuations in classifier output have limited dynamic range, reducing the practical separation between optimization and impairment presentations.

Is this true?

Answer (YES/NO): YES